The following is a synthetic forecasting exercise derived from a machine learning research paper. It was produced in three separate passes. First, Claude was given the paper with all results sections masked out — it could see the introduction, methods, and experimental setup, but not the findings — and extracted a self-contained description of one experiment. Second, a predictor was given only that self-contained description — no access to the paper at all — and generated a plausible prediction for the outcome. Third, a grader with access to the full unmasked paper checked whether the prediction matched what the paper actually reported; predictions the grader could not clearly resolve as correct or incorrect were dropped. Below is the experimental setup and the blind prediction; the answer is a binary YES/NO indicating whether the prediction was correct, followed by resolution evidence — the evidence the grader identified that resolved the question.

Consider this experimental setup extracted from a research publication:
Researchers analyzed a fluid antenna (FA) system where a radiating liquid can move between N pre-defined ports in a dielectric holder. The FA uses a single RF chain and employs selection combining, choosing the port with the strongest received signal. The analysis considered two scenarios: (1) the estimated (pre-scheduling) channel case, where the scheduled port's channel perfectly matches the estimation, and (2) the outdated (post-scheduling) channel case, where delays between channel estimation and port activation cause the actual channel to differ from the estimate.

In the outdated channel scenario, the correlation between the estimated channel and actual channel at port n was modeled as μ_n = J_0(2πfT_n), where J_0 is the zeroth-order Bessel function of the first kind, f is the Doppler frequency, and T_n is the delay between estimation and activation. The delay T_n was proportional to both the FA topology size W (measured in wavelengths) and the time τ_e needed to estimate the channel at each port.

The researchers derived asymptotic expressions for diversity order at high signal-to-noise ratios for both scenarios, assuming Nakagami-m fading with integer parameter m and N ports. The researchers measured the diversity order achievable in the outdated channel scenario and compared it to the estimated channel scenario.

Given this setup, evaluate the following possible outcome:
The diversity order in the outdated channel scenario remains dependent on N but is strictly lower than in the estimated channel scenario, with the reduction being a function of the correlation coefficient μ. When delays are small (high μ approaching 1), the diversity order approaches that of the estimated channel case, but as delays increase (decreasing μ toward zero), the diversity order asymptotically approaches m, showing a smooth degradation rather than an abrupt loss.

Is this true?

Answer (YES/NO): NO